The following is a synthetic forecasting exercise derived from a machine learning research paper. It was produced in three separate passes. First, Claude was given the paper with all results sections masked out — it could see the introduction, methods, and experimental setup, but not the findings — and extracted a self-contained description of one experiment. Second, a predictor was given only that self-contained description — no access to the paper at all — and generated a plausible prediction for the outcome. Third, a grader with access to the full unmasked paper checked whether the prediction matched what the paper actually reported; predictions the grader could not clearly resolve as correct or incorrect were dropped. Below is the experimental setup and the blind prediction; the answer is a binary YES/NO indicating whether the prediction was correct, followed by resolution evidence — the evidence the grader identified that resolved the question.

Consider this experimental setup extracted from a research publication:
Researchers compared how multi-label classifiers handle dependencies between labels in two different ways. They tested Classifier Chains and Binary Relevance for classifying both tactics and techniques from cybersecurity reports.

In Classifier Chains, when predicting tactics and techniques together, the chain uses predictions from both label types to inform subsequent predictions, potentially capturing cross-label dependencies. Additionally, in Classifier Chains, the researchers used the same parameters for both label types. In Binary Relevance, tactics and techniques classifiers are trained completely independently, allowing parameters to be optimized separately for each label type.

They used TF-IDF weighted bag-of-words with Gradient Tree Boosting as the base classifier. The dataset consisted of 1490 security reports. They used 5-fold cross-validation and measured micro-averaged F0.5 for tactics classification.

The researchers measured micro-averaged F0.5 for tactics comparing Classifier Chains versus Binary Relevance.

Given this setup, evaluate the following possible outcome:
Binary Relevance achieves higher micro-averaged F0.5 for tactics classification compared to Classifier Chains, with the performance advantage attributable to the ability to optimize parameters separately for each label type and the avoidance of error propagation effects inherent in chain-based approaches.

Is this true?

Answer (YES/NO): NO